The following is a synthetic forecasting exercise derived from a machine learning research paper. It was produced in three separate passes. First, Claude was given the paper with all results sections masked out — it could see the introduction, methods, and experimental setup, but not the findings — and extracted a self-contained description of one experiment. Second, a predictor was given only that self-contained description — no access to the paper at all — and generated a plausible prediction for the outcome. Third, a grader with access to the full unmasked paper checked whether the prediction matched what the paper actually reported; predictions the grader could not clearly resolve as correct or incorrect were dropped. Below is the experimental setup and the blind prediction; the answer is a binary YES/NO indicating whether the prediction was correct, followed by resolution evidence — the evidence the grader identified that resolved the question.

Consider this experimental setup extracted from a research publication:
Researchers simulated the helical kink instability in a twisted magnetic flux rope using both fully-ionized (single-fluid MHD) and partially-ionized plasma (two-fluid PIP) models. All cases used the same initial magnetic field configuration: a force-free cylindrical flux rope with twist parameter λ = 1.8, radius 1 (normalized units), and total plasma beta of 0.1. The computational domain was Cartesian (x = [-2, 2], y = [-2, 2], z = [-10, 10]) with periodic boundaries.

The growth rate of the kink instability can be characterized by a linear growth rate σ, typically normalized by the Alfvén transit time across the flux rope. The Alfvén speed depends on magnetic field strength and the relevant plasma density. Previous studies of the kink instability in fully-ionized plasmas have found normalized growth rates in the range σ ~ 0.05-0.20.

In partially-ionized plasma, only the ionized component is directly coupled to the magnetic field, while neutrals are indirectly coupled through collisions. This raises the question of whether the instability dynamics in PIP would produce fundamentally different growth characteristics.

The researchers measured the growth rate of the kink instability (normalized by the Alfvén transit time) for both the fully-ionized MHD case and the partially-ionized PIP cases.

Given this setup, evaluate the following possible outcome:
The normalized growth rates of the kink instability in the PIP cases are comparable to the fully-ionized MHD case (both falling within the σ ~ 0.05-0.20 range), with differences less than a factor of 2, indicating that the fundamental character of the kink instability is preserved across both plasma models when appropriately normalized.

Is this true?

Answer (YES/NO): NO